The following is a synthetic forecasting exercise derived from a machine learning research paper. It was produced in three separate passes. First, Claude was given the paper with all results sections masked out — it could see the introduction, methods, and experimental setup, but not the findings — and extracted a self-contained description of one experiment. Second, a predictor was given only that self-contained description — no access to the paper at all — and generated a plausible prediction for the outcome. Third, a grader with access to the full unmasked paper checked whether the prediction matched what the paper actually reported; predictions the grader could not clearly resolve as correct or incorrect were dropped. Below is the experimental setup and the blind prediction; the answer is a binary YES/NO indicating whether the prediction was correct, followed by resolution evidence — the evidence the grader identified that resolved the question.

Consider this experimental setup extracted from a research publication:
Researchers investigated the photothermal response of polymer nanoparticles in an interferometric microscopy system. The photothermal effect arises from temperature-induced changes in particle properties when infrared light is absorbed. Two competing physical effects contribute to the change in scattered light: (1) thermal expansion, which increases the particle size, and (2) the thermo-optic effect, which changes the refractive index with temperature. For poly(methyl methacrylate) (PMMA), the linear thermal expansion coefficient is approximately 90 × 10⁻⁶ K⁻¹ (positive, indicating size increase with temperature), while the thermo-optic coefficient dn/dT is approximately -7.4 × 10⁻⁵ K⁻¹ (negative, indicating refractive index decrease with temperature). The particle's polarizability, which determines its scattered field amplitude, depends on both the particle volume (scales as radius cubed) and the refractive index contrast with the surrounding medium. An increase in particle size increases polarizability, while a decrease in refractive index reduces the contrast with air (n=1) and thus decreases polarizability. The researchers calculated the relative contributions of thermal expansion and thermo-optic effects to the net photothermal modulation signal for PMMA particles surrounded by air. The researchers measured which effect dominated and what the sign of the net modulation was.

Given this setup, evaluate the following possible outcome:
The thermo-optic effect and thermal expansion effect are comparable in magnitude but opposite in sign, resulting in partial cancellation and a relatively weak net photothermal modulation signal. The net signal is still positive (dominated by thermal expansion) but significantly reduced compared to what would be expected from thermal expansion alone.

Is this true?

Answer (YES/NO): YES